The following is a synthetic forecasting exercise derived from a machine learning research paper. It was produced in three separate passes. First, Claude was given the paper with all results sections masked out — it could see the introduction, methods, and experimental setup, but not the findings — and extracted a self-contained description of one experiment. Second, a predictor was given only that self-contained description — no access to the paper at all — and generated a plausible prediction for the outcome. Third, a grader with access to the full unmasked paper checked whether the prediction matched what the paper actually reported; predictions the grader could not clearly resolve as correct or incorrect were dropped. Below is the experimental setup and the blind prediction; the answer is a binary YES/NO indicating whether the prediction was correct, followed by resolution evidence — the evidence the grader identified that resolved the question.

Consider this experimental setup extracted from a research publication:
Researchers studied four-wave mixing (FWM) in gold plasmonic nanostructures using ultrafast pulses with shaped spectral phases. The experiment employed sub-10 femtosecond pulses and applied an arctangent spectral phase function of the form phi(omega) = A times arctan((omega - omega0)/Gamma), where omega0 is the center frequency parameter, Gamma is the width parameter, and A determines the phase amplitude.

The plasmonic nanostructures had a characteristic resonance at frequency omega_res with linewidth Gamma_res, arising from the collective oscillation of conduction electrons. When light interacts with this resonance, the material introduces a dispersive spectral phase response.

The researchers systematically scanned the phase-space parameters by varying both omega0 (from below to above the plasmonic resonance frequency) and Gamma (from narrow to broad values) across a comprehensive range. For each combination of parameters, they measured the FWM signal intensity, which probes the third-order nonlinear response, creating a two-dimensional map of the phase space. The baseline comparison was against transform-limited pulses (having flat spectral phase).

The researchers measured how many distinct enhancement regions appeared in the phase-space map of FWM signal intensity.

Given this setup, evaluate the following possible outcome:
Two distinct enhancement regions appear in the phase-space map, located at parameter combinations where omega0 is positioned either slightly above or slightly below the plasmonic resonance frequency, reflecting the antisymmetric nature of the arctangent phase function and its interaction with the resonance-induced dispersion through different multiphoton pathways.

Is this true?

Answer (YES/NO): NO